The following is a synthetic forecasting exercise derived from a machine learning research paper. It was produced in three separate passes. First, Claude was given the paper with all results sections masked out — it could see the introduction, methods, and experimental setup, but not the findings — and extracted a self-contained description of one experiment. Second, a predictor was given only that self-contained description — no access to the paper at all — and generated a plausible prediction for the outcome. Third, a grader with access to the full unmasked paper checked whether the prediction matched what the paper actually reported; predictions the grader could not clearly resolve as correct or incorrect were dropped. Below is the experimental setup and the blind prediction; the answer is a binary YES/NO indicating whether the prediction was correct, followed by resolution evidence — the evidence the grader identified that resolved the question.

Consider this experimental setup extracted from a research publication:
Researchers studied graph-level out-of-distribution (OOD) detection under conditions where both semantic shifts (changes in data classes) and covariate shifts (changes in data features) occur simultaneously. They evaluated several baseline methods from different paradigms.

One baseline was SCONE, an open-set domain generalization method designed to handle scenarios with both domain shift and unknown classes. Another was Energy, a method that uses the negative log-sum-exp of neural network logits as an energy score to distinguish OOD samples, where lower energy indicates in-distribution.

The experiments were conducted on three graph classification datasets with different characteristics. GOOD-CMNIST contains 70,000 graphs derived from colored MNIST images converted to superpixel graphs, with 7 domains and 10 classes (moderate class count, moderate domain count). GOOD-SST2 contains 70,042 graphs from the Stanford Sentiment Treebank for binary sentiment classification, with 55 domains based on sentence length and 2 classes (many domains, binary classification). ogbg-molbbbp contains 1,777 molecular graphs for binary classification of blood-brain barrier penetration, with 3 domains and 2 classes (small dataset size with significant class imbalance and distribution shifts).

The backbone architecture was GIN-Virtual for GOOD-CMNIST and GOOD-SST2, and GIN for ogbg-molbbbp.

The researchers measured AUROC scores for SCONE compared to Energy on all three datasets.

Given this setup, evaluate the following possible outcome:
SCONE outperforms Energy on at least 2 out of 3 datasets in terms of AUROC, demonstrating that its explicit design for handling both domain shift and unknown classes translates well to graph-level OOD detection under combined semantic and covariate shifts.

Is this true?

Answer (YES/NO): NO